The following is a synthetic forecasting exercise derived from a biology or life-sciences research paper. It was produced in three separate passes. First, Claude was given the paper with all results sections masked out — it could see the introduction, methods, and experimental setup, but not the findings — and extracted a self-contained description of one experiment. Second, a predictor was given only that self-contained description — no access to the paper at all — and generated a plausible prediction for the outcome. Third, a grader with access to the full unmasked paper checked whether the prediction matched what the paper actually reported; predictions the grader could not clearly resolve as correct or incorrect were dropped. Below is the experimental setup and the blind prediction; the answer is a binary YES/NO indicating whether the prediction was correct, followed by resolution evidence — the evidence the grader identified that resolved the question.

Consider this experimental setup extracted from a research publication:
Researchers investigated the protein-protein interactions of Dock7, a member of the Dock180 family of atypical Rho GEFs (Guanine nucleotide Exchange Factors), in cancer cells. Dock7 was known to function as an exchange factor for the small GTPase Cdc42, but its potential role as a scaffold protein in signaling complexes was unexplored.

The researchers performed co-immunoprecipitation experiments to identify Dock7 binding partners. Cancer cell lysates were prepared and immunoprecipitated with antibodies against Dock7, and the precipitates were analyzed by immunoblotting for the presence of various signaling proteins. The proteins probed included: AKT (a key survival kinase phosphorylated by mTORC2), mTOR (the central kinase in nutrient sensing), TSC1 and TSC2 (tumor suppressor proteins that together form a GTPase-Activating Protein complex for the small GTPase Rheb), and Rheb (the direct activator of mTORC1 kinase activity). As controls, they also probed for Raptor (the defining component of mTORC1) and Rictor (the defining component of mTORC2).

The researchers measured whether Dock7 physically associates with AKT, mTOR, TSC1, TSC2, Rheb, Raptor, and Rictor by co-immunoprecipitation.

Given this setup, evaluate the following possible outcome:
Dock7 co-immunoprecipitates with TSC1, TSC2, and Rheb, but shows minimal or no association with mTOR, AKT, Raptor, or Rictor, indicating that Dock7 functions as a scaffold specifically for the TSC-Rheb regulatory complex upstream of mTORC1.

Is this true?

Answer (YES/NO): NO